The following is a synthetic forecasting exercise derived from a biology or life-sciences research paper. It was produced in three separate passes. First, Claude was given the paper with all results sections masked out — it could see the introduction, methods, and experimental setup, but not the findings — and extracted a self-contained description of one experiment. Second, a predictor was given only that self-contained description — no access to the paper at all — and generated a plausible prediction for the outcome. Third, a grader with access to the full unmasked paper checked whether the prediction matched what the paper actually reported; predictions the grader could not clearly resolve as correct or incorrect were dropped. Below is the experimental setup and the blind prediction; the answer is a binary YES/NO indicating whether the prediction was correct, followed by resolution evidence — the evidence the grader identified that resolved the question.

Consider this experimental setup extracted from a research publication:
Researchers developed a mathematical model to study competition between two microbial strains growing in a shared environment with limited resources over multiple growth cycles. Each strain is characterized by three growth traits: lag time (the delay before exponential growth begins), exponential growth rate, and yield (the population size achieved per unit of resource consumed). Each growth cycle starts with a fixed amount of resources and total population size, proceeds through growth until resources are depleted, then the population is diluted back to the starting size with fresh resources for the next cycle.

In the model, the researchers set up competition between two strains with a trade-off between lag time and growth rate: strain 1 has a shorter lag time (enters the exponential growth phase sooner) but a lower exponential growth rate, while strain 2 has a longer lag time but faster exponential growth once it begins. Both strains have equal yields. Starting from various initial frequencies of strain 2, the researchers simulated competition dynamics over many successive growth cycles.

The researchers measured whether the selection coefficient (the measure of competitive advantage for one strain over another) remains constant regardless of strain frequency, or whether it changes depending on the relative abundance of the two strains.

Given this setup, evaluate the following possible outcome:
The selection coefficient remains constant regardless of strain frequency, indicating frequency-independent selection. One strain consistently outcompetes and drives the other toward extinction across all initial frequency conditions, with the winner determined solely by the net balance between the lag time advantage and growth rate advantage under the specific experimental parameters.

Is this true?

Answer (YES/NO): YES